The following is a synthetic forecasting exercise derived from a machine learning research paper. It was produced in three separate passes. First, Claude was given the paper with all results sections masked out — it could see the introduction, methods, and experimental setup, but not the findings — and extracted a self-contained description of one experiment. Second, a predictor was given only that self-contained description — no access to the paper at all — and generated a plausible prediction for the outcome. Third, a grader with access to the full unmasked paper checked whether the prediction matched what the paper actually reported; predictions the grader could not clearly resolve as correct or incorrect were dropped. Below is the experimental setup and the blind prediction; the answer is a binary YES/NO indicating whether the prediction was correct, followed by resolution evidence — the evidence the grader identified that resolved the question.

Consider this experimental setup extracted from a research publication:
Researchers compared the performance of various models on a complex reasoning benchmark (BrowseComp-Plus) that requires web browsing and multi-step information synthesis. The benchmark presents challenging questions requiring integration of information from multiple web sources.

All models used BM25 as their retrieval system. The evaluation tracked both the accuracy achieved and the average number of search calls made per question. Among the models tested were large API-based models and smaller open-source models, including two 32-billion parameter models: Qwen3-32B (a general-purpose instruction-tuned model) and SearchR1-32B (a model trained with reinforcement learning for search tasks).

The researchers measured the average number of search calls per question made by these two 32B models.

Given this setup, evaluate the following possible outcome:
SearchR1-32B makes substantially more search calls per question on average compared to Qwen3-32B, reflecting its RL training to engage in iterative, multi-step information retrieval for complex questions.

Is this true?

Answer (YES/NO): YES